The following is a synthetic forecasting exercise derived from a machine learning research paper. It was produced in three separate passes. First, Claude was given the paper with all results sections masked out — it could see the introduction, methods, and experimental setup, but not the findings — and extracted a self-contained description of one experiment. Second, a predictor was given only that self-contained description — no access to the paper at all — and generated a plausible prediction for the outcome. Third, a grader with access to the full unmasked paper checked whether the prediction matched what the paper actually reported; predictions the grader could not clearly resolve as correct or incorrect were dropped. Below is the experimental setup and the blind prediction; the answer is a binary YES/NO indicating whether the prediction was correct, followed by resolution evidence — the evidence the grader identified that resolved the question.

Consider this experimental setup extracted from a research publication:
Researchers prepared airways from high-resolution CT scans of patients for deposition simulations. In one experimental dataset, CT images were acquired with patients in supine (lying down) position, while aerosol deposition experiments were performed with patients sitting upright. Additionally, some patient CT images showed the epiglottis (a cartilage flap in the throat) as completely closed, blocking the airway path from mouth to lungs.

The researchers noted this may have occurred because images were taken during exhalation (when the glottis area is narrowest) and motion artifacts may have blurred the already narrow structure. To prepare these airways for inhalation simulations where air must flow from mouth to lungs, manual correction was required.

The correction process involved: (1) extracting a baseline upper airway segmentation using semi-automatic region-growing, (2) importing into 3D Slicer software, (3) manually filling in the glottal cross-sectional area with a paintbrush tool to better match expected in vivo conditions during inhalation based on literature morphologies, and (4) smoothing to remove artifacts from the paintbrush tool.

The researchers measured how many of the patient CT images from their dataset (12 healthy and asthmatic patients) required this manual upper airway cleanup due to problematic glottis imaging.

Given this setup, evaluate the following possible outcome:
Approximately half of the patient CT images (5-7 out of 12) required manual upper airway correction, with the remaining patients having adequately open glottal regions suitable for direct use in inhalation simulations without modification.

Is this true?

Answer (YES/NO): YES